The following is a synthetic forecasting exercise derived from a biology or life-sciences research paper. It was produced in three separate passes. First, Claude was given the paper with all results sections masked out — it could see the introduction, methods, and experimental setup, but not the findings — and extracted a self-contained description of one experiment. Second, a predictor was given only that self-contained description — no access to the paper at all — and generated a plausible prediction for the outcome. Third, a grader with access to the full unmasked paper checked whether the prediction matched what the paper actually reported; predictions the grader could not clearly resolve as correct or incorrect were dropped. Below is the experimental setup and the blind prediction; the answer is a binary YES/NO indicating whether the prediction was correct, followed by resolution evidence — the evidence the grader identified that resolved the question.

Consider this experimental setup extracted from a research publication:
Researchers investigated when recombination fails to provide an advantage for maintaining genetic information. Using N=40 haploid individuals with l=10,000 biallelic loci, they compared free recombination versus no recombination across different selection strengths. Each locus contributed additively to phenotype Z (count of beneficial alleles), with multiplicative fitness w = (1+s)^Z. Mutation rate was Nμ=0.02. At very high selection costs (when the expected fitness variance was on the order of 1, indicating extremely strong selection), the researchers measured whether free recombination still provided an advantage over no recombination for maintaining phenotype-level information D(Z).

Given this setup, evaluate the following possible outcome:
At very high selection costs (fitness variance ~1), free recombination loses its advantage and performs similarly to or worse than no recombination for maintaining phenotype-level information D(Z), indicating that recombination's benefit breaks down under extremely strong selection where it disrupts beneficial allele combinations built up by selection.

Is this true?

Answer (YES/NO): YES